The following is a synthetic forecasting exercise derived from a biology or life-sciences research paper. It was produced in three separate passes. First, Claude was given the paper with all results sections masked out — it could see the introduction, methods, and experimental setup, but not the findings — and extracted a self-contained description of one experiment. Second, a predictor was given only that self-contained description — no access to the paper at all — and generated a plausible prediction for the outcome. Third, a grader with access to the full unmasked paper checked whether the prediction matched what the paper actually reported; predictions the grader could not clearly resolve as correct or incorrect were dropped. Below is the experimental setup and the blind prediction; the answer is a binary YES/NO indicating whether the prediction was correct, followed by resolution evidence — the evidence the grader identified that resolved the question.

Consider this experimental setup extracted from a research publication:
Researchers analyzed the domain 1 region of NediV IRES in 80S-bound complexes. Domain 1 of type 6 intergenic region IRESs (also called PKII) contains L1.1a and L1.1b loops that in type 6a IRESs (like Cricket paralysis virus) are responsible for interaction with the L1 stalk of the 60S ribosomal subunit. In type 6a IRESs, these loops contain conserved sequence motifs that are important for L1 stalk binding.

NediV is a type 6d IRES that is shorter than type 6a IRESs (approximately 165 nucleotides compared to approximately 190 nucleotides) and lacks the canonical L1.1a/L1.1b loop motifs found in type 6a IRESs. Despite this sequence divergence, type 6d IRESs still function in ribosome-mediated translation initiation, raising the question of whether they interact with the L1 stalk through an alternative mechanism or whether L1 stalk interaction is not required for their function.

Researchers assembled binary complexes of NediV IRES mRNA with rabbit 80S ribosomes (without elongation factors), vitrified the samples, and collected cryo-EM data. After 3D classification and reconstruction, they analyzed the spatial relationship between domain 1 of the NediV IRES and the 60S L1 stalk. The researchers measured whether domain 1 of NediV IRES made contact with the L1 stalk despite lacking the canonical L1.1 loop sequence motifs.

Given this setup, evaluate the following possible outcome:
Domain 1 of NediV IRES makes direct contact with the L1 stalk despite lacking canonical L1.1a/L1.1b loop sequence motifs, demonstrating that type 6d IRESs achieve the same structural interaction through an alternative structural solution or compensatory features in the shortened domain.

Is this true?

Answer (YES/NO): YES